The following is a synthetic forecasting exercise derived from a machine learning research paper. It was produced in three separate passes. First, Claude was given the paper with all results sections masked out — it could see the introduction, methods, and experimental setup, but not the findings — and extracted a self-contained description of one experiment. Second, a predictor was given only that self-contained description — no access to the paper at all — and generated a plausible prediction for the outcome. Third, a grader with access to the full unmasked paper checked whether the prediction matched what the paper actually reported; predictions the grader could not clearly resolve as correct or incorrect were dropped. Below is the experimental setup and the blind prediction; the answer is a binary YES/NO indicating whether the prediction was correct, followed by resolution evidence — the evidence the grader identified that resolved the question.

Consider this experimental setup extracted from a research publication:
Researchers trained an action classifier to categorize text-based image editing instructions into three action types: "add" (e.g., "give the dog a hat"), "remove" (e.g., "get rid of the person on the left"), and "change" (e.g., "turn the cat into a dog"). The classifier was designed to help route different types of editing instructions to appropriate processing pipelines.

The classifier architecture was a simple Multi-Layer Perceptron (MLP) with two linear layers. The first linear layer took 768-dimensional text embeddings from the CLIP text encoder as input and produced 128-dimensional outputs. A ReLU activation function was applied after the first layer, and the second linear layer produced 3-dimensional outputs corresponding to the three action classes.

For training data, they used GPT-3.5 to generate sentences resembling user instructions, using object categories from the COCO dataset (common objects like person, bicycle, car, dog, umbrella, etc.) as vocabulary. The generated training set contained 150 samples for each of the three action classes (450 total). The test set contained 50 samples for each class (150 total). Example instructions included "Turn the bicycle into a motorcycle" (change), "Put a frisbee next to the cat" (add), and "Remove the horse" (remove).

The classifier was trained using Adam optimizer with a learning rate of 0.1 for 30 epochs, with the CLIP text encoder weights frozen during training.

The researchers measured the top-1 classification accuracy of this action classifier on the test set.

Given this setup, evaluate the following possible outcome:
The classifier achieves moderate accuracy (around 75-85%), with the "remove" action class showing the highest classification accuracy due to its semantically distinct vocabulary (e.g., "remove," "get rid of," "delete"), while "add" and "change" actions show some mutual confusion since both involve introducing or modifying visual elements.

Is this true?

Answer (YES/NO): NO